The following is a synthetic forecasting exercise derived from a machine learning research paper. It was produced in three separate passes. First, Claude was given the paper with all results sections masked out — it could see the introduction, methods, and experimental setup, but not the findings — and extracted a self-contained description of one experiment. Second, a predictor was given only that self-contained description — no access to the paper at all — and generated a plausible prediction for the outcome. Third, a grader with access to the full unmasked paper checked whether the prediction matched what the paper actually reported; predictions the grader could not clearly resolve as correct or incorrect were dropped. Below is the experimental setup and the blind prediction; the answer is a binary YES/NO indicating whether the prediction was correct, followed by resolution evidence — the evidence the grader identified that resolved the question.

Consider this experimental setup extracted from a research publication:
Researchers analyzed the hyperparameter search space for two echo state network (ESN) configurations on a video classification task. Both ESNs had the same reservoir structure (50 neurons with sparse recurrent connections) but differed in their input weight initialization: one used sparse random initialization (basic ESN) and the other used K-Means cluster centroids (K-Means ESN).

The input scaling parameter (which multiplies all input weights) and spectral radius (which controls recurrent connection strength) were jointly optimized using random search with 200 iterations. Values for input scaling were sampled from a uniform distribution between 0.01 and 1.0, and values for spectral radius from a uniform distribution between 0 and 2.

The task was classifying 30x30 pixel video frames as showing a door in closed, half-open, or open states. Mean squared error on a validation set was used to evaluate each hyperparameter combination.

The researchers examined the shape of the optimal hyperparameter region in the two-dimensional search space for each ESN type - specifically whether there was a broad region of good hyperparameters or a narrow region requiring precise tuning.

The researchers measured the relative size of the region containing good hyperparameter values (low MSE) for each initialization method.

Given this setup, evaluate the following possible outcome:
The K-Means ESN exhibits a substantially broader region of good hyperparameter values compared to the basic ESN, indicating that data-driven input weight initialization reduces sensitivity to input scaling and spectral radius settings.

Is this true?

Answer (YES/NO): NO